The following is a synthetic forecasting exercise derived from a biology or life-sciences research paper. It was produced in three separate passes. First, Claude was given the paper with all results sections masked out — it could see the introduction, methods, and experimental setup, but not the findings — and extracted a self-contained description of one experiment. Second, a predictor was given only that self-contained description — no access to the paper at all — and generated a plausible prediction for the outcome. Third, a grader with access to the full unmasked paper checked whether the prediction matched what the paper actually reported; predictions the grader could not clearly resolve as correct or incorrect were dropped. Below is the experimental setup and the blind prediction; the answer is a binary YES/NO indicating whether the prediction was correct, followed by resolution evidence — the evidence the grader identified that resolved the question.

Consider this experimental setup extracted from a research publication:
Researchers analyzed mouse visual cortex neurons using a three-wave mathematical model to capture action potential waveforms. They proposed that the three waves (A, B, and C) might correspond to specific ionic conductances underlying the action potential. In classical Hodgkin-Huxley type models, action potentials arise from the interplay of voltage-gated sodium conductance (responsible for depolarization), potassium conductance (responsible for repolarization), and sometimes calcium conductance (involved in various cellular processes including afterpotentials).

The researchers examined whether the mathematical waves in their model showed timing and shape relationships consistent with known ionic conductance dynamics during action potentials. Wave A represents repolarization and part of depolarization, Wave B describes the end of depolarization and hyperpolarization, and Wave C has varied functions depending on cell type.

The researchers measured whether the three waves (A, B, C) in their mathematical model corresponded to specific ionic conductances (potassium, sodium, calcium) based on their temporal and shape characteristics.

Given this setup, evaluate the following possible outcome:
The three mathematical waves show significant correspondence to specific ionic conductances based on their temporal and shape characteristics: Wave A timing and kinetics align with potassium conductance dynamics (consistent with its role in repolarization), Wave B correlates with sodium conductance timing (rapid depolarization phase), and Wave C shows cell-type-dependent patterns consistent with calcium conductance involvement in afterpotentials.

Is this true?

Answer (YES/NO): NO